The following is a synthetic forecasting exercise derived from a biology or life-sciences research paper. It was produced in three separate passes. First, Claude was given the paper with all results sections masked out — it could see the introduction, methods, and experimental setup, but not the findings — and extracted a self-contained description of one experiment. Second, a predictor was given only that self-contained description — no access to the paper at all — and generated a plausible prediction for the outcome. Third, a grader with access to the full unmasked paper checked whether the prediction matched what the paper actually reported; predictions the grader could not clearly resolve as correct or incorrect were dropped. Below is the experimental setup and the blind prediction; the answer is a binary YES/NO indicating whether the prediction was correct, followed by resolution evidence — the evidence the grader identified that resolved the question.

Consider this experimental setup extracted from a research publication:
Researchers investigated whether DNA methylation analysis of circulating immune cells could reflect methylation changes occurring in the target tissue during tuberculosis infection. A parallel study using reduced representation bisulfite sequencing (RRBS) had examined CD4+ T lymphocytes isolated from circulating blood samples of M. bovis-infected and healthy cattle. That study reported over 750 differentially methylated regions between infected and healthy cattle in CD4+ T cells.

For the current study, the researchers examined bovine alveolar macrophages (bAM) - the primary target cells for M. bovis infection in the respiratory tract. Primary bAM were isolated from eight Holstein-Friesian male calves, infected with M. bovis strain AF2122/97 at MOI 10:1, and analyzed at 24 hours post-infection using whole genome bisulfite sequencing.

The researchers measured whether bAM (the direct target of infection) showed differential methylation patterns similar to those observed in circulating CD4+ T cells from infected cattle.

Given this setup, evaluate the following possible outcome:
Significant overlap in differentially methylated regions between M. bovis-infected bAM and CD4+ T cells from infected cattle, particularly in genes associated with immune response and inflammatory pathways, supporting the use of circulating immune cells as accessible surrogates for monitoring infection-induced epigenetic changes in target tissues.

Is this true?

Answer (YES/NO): NO